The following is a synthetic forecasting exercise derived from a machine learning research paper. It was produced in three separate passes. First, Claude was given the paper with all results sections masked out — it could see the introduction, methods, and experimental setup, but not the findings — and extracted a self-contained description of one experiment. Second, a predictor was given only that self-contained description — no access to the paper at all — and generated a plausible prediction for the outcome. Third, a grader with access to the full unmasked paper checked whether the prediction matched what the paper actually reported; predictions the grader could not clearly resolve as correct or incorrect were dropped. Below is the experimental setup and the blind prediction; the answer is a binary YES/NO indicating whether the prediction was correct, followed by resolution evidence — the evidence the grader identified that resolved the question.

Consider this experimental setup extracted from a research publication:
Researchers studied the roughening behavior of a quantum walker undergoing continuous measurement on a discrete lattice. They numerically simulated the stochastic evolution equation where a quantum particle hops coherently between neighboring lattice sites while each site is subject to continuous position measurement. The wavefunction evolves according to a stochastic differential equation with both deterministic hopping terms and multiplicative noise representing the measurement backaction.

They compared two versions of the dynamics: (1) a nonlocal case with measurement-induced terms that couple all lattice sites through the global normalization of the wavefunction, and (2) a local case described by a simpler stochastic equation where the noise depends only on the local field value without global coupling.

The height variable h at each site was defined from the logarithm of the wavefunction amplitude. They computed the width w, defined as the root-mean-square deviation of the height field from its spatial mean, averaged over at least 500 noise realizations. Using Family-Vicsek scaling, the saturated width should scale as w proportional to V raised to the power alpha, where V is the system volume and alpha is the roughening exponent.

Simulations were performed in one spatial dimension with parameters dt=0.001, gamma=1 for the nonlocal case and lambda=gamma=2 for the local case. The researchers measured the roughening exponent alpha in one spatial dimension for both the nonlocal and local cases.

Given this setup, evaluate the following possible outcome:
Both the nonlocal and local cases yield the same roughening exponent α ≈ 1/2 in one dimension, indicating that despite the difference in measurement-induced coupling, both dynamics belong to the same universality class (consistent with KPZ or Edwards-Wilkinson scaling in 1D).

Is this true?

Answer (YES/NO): NO